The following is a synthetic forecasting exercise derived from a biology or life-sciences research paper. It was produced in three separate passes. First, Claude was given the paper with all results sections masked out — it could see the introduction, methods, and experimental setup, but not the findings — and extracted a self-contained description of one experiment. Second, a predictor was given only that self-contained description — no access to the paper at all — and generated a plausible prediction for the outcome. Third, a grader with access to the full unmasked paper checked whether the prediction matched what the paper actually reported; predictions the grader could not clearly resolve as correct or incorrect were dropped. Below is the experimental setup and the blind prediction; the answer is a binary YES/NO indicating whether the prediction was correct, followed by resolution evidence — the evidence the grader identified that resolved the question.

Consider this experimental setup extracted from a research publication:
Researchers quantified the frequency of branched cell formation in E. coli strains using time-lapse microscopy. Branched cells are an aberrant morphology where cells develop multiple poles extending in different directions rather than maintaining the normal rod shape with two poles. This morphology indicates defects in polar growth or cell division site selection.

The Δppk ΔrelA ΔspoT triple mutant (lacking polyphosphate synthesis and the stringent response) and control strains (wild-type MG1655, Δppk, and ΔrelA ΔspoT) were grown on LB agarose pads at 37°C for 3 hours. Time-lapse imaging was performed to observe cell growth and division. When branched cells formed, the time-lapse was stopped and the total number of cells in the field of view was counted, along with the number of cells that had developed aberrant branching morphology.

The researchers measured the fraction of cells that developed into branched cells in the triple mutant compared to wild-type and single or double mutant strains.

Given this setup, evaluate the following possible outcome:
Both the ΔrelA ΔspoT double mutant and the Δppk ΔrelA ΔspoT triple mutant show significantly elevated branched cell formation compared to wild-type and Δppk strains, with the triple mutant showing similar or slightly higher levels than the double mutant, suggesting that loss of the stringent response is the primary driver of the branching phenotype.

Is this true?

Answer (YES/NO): NO